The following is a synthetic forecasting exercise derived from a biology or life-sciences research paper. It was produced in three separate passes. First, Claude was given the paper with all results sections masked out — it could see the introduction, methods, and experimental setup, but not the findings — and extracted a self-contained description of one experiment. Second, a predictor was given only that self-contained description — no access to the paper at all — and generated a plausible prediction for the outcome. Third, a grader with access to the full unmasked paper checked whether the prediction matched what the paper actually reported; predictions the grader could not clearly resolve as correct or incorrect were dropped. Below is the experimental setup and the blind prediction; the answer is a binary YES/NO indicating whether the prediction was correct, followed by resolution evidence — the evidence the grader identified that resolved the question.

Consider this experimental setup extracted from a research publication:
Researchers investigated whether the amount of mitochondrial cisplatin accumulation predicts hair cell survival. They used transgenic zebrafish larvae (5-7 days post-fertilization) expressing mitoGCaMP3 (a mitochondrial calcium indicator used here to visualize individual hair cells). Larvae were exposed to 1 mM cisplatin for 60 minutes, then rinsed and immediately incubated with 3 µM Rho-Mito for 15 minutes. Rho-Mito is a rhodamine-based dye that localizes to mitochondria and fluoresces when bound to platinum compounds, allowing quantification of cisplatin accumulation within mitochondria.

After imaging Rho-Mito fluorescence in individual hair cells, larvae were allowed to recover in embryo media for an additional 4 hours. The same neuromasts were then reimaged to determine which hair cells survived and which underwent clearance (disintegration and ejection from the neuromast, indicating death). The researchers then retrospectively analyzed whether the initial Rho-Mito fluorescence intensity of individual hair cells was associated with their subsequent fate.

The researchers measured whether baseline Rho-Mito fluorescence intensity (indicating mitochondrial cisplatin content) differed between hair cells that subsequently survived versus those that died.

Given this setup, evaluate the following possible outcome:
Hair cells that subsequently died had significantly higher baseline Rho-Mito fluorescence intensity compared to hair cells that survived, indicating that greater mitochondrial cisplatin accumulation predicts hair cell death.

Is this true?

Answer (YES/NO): YES